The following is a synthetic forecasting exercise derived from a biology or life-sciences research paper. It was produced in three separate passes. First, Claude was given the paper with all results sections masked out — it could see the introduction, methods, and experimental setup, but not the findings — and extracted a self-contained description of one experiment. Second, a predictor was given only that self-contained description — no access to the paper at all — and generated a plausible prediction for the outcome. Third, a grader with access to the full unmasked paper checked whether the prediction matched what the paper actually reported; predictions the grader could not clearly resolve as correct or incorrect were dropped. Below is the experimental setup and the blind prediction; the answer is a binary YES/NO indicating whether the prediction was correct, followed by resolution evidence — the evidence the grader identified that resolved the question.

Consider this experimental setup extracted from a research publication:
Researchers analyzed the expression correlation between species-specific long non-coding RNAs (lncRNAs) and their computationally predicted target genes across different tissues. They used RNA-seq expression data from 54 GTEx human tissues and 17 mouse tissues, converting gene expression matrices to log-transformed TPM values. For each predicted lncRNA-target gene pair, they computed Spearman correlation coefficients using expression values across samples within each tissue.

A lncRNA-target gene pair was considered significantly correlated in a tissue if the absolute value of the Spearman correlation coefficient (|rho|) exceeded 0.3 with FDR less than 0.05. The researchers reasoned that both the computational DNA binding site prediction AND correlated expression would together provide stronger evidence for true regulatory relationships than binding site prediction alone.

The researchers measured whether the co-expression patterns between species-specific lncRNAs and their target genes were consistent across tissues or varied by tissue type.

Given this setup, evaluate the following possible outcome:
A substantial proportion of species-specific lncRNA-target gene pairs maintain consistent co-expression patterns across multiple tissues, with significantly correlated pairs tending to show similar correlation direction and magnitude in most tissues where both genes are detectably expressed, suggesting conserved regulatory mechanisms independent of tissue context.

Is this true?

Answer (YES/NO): NO